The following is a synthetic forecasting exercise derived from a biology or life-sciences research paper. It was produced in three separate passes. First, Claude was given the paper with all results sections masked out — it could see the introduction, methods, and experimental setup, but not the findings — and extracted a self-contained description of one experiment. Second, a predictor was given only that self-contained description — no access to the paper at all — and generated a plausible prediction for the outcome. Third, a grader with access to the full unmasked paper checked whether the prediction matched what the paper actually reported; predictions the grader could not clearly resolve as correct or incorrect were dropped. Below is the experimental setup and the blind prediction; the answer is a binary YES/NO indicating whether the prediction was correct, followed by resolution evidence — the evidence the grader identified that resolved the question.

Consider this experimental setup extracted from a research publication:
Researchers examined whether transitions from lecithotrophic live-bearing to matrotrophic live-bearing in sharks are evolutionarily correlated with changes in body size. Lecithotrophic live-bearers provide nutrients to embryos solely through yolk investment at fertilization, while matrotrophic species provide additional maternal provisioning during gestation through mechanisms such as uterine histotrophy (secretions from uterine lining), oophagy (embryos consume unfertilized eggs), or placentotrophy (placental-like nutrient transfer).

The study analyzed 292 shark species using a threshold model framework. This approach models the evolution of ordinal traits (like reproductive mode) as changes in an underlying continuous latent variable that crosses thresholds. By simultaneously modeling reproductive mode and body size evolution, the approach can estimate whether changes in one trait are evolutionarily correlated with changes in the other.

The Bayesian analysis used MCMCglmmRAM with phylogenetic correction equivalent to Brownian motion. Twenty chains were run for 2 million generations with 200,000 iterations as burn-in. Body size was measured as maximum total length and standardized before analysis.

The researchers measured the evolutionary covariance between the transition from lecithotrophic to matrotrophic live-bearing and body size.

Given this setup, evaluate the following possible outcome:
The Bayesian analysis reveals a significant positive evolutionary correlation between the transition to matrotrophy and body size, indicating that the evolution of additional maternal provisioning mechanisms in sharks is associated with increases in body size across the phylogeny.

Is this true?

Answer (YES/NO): YES